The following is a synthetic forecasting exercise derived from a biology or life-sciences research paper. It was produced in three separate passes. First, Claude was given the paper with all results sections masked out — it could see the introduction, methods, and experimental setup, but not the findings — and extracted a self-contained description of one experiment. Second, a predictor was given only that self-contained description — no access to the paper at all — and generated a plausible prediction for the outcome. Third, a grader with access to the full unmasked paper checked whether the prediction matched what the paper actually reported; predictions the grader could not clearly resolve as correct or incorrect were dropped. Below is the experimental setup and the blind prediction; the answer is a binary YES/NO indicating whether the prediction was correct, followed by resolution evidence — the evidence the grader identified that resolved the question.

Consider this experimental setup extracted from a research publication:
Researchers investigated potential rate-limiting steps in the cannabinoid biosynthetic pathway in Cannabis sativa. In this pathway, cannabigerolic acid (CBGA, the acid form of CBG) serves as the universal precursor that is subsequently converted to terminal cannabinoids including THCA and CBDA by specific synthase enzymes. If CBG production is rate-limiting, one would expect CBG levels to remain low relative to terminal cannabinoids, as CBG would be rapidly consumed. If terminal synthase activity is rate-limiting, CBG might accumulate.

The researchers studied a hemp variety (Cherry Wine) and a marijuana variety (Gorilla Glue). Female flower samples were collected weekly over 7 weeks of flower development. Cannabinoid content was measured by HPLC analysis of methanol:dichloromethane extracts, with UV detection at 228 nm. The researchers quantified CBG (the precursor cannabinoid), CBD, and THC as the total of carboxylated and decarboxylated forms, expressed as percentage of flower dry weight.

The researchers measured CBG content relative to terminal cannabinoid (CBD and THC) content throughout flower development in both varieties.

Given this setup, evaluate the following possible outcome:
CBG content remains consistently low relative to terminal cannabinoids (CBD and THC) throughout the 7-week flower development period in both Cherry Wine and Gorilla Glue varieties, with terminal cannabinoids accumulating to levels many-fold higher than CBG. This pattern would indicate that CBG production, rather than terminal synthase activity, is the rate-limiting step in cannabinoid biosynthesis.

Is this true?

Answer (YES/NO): YES